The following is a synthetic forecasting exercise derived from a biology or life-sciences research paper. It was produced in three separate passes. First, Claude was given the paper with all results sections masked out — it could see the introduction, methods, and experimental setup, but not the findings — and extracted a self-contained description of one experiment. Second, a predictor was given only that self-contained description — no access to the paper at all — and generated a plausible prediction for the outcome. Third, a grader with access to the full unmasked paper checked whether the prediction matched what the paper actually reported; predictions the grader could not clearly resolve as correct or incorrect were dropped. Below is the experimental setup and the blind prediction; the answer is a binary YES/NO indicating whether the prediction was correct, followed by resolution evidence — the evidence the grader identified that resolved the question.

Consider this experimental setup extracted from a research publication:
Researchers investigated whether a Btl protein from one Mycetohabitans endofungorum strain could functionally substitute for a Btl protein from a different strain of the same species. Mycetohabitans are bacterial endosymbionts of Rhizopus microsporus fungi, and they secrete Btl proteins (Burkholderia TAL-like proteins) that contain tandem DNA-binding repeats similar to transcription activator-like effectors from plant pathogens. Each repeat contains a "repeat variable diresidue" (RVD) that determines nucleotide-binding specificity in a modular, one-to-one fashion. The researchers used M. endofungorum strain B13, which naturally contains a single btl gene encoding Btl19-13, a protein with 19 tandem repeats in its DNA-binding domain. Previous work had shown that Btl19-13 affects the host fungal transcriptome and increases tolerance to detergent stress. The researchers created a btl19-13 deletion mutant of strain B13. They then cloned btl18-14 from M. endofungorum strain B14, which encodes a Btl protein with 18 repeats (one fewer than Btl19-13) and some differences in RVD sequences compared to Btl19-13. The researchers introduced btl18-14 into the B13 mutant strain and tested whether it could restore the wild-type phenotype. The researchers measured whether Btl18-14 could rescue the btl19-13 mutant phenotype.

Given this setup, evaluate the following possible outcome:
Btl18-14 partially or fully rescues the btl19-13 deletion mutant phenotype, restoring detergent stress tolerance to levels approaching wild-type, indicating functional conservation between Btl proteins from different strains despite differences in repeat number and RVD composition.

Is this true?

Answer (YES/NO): NO